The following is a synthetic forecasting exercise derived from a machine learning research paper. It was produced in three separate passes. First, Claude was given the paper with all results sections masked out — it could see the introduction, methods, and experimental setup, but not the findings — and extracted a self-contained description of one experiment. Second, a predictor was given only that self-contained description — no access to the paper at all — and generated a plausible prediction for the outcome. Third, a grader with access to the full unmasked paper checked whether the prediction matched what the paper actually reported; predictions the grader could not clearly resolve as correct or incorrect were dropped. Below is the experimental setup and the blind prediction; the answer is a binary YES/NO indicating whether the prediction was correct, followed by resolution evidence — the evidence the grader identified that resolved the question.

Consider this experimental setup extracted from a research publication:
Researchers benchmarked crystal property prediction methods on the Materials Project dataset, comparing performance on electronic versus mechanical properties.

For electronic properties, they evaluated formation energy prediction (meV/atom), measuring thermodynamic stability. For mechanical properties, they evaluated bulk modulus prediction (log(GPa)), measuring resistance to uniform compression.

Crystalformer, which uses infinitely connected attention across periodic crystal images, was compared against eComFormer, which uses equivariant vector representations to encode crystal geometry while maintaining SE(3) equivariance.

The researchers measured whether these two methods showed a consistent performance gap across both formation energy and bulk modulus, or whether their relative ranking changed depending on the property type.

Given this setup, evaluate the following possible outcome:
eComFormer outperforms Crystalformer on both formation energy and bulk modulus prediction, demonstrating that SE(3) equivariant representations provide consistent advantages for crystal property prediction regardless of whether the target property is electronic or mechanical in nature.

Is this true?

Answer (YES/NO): NO